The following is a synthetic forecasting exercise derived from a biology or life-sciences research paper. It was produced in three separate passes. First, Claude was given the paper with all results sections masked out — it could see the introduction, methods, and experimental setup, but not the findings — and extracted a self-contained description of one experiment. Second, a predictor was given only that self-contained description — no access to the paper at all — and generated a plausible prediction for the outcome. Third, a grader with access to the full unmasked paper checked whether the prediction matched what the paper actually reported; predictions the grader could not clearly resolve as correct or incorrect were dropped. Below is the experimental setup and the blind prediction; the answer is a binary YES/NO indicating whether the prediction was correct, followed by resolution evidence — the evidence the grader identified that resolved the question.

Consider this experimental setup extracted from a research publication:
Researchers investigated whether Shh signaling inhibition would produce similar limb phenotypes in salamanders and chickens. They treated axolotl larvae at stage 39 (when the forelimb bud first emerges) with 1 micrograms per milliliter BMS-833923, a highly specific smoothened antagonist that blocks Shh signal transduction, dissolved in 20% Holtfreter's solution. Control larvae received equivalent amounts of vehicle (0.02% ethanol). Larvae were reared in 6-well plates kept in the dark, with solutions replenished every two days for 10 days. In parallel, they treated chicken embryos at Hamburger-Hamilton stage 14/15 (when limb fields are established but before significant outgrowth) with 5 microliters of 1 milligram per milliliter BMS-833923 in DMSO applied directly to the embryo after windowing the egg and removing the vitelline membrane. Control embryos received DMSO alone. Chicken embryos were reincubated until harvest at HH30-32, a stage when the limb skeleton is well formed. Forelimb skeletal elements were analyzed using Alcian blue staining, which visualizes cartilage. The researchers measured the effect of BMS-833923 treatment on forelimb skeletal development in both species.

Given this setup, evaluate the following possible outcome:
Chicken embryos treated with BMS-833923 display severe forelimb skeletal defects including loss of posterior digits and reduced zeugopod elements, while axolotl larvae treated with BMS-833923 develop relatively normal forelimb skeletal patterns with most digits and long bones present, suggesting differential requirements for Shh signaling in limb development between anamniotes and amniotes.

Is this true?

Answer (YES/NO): NO